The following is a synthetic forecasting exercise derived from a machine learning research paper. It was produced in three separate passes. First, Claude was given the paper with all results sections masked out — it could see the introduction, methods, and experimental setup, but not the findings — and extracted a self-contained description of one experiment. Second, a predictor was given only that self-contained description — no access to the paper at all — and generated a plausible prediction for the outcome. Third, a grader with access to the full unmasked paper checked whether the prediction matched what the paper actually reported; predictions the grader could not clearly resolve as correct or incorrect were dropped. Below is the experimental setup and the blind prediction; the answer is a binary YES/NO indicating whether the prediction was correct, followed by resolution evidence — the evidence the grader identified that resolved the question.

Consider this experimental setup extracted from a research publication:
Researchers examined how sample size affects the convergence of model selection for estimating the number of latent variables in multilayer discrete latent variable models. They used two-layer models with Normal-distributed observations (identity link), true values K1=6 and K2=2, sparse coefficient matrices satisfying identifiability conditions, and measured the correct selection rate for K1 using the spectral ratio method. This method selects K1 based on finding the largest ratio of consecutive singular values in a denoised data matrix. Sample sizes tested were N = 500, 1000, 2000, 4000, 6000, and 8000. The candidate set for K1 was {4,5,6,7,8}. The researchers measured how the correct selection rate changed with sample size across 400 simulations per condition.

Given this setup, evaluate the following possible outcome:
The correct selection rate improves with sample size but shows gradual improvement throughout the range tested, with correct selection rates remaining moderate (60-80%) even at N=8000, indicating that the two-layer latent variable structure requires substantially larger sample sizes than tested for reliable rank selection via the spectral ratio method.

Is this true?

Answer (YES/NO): NO